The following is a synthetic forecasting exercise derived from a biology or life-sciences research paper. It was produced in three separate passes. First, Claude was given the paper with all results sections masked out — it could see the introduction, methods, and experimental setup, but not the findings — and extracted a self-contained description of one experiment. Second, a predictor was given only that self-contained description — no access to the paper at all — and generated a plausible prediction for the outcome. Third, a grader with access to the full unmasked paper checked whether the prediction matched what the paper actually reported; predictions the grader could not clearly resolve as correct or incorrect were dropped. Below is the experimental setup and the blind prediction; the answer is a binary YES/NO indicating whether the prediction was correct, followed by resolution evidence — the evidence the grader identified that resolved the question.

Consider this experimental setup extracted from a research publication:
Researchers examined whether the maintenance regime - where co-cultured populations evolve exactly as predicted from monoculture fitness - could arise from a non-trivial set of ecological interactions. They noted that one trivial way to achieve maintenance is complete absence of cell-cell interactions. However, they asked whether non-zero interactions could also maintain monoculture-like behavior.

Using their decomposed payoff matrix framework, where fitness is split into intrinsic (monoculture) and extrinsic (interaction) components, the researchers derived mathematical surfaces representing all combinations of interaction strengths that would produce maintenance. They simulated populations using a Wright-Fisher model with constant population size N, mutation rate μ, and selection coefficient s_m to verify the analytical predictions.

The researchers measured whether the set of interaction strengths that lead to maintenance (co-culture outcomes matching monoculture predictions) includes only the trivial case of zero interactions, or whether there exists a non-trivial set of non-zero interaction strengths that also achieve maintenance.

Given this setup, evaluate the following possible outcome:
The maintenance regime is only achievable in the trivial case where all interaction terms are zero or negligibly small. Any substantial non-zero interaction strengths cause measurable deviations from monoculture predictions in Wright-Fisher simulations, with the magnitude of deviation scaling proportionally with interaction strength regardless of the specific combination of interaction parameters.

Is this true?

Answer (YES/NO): NO